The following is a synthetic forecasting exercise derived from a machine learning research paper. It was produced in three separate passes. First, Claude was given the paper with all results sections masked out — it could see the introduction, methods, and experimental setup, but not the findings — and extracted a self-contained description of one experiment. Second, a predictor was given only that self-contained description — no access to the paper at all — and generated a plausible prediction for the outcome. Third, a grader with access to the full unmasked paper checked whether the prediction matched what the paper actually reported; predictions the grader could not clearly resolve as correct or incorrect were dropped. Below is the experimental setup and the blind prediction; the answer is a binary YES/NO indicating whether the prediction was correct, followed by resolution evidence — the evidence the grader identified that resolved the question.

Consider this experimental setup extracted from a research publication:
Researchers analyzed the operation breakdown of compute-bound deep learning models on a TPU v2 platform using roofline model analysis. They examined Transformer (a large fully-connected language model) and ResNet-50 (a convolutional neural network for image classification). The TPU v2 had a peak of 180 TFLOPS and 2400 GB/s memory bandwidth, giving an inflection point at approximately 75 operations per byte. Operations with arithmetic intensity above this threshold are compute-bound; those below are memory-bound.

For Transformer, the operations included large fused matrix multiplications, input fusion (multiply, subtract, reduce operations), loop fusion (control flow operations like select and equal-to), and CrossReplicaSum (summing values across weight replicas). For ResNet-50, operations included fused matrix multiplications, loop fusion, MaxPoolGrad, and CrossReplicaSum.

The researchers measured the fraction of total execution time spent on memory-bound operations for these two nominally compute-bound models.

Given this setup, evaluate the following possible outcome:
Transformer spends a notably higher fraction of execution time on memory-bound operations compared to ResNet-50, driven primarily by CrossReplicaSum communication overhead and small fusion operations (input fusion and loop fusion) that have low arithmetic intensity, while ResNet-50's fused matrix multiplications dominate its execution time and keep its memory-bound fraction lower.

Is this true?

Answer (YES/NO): NO